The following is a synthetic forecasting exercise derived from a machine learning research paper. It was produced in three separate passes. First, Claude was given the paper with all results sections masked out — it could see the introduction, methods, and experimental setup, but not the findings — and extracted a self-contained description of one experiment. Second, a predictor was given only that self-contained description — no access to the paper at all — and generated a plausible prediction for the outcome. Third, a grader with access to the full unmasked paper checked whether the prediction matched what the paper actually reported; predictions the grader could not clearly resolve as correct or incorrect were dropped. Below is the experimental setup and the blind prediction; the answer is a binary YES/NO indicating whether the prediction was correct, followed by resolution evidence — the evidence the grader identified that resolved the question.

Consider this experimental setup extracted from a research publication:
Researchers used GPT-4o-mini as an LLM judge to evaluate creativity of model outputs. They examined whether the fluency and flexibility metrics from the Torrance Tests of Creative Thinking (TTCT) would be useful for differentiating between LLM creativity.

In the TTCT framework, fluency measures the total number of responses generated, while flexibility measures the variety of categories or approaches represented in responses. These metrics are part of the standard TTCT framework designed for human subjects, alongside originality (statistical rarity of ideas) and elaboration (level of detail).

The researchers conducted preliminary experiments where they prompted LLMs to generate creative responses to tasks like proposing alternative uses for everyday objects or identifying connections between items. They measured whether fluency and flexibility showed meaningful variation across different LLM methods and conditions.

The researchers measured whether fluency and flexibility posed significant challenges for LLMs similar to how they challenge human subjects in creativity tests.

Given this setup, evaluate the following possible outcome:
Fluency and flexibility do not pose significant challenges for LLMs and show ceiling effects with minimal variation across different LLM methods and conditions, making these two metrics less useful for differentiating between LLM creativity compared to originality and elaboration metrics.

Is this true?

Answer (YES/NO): YES